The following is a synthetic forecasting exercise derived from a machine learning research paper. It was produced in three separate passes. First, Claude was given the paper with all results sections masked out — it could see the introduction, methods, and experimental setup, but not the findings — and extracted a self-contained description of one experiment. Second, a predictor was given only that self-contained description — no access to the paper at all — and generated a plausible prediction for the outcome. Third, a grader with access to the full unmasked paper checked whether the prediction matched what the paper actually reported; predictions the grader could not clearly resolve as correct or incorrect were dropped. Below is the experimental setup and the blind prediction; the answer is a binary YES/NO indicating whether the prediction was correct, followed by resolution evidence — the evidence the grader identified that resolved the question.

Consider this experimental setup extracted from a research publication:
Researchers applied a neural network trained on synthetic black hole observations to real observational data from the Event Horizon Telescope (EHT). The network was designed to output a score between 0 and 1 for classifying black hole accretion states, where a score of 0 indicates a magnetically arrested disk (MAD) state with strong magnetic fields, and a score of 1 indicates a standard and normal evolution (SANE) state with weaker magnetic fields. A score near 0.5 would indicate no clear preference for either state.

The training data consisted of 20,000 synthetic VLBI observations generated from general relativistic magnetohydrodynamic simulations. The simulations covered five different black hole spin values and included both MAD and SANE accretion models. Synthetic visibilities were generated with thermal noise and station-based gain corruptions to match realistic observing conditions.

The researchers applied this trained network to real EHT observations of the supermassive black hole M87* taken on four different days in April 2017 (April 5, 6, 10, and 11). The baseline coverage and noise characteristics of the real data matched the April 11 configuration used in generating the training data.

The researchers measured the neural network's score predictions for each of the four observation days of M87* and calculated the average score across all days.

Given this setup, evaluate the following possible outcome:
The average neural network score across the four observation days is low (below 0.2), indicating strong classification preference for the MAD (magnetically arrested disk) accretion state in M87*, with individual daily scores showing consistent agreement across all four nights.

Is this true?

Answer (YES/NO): NO